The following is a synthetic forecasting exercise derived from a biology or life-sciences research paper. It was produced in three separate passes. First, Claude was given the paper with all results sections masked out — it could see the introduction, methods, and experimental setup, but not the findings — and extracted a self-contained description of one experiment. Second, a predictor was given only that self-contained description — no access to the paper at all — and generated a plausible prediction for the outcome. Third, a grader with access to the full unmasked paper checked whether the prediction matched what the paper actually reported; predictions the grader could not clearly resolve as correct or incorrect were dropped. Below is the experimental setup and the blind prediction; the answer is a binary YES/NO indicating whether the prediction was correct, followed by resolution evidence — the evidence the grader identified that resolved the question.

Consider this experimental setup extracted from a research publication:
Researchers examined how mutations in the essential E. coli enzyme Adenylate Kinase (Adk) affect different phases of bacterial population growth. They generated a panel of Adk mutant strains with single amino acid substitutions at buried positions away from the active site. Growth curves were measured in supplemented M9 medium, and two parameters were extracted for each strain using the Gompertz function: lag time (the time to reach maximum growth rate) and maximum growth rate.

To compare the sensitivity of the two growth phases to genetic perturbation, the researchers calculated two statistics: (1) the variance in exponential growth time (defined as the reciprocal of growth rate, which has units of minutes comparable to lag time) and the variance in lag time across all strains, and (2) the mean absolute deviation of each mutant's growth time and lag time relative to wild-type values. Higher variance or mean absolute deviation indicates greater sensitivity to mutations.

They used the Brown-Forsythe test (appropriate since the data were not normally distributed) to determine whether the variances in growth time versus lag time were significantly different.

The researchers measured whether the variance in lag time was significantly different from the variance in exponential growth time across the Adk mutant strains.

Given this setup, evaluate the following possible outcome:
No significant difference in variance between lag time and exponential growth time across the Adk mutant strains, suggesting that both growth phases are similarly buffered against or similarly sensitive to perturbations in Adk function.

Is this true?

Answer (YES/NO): NO